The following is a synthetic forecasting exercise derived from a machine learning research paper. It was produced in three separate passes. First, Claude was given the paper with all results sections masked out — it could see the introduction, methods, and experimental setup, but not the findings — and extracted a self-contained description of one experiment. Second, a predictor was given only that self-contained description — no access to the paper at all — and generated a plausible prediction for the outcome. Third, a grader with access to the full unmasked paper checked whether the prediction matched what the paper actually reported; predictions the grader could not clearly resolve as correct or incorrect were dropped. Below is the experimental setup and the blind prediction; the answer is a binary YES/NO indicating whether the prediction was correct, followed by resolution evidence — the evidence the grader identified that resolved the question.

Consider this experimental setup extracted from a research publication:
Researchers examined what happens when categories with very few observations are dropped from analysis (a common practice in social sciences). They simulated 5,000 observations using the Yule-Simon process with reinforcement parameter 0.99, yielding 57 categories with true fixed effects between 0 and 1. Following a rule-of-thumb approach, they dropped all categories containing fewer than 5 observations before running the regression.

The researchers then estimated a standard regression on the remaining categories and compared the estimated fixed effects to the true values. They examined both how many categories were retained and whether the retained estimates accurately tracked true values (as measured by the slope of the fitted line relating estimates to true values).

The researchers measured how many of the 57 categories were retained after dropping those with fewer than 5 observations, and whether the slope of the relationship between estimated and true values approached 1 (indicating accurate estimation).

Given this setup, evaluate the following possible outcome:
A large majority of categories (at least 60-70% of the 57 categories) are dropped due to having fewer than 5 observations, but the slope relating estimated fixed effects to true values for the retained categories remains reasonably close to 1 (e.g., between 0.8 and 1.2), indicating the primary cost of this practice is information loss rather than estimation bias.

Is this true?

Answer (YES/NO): YES